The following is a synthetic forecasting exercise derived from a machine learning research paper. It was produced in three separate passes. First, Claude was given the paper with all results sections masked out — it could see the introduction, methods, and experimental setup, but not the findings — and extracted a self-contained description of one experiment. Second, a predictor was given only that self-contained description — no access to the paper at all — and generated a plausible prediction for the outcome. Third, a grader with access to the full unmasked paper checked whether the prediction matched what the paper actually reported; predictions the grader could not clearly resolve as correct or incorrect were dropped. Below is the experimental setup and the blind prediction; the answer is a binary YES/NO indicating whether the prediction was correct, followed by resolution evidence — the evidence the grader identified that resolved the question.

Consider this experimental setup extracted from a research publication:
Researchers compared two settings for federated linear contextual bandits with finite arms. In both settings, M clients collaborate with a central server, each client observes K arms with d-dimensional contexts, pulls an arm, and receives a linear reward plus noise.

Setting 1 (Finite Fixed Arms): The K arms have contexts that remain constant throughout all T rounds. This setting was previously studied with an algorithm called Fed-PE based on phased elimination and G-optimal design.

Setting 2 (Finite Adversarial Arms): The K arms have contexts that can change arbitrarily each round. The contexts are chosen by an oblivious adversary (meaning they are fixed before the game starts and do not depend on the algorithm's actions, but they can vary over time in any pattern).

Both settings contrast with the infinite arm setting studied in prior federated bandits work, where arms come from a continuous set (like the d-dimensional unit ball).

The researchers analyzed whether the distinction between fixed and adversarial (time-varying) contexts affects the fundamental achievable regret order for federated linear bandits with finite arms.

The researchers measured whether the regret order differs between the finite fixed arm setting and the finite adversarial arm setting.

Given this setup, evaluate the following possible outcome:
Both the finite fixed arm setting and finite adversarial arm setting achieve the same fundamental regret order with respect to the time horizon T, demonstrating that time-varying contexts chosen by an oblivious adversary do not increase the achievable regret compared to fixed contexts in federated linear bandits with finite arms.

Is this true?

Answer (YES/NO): YES